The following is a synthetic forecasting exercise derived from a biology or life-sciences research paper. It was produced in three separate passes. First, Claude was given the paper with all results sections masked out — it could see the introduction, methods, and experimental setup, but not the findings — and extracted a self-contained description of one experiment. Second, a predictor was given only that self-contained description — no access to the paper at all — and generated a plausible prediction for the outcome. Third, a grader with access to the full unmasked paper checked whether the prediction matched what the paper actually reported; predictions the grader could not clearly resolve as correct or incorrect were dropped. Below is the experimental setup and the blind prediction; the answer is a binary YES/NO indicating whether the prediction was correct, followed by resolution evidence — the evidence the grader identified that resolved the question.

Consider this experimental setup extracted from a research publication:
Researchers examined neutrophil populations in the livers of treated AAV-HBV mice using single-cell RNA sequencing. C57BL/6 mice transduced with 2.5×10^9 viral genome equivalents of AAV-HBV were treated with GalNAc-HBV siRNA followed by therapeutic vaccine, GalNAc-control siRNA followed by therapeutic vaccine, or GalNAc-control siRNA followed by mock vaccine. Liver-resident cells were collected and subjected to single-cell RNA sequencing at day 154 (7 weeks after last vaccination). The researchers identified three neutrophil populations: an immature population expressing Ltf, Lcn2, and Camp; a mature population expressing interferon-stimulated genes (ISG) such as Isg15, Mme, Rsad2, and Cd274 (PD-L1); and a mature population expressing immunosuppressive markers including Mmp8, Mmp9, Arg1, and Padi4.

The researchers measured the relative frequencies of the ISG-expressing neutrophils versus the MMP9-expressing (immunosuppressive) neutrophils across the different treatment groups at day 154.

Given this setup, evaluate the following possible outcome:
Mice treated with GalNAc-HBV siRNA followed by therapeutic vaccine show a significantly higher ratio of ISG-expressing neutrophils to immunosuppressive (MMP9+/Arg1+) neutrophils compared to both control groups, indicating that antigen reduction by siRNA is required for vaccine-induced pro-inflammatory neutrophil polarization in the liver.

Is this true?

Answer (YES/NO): NO